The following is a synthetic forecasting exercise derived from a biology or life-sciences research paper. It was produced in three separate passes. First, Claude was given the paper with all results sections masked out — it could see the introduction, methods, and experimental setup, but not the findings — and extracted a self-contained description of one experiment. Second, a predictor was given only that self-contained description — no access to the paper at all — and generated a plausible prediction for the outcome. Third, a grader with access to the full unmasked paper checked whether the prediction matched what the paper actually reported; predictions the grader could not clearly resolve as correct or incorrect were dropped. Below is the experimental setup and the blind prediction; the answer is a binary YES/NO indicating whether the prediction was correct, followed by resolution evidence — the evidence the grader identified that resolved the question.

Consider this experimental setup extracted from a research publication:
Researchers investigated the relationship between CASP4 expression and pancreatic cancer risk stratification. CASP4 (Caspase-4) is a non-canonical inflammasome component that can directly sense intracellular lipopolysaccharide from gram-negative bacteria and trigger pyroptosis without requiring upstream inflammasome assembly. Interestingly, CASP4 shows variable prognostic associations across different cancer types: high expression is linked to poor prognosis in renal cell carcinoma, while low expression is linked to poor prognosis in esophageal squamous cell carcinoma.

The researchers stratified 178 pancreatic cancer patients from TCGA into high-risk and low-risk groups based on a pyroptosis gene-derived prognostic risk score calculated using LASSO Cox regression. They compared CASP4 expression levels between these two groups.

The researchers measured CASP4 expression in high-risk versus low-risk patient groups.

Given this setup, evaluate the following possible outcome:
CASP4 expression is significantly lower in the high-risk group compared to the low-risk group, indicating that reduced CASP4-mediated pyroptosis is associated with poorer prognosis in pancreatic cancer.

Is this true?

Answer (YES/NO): NO